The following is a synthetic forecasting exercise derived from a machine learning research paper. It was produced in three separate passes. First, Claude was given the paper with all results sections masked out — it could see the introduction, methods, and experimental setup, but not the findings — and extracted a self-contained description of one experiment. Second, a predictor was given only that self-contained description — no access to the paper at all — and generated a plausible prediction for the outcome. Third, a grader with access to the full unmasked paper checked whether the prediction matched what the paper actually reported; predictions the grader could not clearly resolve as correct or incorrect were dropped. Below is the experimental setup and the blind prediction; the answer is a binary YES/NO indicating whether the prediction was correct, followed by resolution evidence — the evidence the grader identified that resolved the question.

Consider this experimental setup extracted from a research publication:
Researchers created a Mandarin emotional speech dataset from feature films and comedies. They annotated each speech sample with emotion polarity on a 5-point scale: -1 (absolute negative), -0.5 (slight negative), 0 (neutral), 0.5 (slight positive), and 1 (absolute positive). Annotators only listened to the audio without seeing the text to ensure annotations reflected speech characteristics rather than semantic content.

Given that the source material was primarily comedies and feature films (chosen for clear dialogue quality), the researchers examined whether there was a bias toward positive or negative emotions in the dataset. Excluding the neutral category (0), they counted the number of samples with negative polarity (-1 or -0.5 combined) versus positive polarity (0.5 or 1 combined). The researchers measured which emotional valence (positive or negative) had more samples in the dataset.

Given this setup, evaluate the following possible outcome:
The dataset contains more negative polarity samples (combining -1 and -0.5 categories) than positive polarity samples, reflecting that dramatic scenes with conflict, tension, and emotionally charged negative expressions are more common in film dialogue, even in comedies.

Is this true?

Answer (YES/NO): YES